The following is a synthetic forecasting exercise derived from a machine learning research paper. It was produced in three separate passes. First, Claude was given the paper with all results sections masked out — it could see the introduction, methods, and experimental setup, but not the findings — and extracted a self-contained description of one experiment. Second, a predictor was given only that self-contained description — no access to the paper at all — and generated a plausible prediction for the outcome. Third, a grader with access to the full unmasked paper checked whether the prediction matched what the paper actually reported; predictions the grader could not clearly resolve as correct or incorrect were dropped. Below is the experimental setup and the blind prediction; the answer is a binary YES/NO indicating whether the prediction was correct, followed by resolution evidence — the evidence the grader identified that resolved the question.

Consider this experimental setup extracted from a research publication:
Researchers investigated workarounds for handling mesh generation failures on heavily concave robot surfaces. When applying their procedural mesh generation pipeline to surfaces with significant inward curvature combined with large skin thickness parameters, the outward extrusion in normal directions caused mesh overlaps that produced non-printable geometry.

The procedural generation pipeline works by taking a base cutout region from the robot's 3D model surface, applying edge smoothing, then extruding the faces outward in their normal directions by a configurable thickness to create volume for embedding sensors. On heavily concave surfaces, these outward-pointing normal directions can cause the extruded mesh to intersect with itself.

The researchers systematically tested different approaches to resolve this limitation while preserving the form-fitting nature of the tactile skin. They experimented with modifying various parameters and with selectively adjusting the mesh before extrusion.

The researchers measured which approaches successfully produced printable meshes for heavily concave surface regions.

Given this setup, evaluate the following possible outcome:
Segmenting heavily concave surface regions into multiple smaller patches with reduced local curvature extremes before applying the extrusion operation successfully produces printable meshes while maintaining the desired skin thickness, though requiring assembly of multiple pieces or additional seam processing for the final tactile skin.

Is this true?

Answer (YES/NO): NO